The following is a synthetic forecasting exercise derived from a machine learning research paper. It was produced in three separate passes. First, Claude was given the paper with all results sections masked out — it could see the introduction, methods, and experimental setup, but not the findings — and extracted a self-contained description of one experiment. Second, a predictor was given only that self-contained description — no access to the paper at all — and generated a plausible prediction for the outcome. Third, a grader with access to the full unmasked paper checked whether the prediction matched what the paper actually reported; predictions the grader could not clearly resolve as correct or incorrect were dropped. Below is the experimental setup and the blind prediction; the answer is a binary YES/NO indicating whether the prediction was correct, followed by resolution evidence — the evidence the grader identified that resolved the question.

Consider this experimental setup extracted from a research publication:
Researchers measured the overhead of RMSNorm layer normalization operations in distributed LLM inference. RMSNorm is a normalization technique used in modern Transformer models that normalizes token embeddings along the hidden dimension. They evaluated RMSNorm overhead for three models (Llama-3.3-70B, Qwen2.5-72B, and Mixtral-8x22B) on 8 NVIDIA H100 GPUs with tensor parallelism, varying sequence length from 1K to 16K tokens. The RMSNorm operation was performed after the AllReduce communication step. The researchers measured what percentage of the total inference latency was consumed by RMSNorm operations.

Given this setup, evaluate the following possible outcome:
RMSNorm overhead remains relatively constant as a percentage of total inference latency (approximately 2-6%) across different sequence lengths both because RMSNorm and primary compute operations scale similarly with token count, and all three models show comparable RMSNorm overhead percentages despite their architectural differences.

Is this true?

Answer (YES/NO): NO